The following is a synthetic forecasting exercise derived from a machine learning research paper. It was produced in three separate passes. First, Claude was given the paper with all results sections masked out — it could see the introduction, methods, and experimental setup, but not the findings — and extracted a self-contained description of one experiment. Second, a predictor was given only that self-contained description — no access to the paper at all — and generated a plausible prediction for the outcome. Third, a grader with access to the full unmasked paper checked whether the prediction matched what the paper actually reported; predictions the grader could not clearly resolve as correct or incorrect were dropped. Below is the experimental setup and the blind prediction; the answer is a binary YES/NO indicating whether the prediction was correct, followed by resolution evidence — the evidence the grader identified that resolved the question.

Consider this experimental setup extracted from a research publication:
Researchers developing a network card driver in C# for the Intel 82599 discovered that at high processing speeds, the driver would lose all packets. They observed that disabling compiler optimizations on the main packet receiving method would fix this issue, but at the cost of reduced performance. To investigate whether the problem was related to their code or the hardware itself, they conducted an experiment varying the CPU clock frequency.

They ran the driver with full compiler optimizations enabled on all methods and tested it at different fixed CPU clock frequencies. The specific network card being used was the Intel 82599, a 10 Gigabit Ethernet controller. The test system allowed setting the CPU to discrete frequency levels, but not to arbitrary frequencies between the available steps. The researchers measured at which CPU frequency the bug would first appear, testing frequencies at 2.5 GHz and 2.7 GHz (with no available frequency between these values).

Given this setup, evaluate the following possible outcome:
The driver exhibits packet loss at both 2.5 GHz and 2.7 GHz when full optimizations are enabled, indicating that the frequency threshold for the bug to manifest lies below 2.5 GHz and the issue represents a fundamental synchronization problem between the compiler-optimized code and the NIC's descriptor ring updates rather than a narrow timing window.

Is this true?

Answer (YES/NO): NO